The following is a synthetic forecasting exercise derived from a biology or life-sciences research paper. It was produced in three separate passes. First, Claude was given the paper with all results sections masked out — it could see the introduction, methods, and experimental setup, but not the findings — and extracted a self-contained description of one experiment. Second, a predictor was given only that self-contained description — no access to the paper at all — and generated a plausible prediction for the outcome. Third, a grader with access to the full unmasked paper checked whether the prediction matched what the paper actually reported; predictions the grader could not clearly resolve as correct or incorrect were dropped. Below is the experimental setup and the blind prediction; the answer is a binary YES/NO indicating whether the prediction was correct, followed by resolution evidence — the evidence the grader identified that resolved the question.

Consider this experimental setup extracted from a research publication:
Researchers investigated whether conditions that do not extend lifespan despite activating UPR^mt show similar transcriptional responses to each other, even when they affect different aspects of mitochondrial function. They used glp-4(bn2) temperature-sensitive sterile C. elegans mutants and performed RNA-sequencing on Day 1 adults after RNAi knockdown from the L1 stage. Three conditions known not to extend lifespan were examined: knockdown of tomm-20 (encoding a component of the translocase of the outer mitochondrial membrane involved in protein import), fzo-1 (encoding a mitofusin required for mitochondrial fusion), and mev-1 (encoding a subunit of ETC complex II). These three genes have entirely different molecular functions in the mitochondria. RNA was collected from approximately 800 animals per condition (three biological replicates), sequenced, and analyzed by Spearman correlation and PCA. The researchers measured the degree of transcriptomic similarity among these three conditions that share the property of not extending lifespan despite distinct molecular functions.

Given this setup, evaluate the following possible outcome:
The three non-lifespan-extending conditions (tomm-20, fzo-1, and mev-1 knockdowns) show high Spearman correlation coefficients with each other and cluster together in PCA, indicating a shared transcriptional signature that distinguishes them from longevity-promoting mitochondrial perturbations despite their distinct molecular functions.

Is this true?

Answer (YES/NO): YES